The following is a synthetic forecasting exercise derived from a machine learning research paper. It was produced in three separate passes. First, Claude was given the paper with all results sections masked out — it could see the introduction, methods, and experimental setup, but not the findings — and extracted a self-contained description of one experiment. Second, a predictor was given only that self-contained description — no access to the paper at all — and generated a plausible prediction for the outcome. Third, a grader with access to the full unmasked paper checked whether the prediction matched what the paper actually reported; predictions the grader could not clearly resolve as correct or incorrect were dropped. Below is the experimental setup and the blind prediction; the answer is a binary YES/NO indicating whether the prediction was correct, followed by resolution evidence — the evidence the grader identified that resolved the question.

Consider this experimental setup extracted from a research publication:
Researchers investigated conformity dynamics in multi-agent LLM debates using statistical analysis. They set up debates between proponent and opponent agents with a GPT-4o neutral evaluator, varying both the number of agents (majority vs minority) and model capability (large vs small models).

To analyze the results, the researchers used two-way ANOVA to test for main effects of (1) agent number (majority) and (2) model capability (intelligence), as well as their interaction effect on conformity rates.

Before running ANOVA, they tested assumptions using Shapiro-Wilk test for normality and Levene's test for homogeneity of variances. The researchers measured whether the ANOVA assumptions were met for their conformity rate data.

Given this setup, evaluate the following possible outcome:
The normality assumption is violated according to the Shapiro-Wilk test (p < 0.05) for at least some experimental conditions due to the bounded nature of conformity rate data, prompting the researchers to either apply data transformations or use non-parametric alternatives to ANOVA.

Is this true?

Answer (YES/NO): NO